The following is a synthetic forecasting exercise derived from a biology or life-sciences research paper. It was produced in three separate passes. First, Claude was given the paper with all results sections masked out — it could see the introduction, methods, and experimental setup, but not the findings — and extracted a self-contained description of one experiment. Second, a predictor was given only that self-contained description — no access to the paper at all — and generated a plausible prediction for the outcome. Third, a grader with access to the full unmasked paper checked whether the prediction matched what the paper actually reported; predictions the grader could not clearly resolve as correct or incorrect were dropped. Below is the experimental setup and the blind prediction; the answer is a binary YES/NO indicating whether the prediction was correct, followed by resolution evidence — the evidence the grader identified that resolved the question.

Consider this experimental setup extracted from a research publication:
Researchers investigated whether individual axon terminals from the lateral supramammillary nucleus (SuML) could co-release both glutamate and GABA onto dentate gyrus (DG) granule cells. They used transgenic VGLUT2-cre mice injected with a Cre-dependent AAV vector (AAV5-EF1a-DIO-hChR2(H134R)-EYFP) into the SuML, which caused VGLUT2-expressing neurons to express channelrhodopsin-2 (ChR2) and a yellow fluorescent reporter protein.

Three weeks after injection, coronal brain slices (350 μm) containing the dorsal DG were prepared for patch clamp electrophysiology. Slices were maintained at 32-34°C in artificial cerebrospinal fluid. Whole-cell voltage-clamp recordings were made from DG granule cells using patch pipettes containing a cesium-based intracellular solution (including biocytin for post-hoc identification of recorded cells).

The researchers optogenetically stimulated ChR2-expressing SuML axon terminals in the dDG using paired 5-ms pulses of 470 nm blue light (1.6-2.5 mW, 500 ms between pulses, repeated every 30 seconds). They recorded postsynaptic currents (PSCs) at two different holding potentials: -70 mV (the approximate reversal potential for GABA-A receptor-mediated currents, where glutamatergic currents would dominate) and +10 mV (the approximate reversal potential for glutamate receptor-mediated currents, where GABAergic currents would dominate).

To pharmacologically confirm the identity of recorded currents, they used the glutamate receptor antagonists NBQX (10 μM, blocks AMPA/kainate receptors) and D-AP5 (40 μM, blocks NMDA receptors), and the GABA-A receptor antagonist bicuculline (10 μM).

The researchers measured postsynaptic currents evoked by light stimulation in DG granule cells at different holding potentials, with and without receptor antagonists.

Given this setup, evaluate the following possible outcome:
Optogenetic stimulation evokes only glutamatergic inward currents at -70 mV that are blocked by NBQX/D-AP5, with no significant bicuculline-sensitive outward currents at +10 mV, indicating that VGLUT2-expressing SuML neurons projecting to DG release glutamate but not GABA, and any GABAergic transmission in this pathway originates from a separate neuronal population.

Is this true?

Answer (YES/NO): NO